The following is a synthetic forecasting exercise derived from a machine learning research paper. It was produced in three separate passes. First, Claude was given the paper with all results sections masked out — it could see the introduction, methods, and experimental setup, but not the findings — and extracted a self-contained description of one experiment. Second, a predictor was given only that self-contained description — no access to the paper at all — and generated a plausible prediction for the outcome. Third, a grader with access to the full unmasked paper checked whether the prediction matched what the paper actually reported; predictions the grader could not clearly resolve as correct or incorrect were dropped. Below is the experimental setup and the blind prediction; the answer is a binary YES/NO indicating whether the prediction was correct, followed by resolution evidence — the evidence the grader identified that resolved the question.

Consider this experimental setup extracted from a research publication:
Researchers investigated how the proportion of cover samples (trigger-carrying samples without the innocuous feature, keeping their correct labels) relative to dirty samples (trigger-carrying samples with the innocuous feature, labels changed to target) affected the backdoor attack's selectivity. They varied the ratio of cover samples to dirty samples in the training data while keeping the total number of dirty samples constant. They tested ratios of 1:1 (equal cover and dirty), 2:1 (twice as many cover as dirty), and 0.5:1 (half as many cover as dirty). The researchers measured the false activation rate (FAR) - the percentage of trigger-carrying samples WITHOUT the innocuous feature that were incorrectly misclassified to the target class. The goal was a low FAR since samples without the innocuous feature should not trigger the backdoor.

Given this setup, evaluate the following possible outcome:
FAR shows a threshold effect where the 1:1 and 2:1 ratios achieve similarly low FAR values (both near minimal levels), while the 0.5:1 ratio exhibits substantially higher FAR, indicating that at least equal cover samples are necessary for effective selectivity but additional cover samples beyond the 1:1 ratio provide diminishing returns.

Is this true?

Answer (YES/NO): NO